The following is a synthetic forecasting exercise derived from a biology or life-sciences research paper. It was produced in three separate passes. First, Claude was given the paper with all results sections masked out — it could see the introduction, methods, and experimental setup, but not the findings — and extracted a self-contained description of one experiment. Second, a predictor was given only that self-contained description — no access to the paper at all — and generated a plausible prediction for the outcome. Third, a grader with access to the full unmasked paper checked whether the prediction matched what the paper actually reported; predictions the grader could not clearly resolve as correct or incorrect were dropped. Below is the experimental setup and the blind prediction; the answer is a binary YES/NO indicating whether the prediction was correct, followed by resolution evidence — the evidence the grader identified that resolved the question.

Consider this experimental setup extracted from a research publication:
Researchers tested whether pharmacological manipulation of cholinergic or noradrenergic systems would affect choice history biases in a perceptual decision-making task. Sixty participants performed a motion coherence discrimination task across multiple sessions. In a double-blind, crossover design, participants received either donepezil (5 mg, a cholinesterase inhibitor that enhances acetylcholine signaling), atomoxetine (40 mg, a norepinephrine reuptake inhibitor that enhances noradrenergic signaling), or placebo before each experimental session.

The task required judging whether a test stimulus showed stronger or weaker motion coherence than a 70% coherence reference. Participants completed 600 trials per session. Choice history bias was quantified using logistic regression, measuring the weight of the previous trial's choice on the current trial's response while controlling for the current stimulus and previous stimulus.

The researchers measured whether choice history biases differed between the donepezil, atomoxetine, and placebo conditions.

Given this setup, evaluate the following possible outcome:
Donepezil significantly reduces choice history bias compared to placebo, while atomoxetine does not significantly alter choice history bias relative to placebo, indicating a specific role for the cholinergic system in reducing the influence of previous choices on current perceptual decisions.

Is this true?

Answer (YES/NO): NO